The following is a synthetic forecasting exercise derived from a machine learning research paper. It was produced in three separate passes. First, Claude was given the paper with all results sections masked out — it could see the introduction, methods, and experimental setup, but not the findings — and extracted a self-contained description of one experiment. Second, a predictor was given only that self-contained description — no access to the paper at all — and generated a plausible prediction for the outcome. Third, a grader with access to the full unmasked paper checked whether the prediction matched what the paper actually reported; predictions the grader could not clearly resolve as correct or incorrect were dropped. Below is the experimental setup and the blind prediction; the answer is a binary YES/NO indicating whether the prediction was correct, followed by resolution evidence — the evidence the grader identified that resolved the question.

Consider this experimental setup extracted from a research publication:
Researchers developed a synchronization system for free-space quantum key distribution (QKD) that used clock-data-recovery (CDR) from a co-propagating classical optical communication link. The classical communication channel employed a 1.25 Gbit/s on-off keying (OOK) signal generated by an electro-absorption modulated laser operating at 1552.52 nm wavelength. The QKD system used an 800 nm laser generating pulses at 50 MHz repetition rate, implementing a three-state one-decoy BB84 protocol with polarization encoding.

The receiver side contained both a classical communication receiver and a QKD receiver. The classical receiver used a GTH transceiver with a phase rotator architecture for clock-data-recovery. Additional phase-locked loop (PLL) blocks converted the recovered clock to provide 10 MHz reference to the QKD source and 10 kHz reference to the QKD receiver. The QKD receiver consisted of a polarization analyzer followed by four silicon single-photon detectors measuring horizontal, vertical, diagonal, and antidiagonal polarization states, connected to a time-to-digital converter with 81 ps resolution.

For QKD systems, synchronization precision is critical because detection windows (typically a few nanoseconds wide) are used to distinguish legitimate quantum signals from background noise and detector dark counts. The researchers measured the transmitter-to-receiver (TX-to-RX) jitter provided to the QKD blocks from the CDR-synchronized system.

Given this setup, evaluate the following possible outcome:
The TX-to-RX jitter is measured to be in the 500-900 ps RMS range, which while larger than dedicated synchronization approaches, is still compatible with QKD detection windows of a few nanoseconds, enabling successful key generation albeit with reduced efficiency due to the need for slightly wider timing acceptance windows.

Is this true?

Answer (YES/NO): NO